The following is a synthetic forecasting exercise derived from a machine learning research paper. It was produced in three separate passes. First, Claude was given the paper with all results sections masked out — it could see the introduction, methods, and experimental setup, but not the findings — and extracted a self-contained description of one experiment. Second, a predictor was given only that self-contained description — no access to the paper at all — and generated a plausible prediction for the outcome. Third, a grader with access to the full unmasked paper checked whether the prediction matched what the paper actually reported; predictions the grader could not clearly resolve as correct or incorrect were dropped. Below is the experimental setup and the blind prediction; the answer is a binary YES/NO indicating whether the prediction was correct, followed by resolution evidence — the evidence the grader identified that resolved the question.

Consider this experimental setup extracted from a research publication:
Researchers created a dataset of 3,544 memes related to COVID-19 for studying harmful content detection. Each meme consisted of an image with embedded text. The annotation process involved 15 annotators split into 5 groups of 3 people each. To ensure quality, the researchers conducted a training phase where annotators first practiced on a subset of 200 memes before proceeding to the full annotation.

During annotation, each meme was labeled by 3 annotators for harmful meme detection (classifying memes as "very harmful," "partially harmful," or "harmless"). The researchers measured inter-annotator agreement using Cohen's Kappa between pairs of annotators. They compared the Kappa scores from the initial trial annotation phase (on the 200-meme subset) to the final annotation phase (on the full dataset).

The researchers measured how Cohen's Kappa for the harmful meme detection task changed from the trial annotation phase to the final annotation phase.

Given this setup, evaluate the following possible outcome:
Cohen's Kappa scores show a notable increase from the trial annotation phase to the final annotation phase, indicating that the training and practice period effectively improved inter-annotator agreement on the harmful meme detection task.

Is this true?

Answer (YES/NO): YES